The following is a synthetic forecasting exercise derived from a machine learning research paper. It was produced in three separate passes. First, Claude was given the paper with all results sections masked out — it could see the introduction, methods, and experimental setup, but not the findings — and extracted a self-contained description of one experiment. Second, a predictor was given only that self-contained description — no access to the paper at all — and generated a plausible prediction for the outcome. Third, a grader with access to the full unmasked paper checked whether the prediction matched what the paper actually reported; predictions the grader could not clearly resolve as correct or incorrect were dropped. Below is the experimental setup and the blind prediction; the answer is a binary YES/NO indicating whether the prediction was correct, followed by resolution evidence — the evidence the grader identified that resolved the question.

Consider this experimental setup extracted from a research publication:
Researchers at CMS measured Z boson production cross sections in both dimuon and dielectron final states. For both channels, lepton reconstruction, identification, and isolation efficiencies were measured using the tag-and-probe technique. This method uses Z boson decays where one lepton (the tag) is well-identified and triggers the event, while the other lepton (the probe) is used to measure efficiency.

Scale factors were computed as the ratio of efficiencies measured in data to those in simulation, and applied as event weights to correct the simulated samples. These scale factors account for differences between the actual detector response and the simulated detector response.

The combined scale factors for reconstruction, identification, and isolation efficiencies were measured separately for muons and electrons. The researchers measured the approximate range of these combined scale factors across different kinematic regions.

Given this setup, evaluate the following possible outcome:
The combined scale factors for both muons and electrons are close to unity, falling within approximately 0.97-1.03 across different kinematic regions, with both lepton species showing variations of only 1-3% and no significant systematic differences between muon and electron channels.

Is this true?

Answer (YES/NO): NO